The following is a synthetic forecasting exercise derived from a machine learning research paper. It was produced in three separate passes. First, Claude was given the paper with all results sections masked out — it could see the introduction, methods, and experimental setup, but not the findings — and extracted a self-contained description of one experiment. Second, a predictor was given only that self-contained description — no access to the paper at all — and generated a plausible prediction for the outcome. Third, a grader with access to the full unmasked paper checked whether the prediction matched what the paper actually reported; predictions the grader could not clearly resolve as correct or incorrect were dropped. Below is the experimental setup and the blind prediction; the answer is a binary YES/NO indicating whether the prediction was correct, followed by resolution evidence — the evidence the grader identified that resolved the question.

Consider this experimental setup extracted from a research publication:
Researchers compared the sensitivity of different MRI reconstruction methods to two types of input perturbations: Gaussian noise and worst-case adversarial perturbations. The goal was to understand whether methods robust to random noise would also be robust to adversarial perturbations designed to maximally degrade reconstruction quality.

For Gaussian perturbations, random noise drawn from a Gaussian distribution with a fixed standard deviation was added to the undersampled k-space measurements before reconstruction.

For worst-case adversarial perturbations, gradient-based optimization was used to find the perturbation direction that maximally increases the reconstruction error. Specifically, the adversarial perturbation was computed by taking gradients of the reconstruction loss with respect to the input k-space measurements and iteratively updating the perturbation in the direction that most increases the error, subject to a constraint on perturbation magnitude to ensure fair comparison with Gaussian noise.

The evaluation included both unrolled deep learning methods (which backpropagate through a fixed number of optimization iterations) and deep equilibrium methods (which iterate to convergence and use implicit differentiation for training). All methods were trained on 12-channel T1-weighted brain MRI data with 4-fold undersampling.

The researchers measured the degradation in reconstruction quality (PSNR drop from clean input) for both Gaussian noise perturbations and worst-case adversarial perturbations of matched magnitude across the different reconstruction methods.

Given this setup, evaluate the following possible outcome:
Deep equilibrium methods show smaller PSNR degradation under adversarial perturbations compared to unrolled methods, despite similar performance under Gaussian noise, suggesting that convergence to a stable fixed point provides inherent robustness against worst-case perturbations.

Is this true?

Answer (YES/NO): YES